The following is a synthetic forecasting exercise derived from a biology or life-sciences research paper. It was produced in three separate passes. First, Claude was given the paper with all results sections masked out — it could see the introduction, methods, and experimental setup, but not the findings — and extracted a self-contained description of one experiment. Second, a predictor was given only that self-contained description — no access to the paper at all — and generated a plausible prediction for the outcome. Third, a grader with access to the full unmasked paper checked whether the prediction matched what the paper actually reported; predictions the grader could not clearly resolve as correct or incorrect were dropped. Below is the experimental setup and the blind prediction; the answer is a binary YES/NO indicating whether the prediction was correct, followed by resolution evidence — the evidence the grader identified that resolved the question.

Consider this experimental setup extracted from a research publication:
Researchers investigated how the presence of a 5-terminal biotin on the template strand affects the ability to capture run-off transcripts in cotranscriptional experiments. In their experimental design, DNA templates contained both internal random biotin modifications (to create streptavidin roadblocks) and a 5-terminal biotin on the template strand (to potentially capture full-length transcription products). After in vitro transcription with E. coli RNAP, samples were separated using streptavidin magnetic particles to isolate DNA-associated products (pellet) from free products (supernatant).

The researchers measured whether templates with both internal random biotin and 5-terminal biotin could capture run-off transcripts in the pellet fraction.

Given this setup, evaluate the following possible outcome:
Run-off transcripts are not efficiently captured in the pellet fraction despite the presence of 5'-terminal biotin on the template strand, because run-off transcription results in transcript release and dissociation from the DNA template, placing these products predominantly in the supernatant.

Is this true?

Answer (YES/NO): YES